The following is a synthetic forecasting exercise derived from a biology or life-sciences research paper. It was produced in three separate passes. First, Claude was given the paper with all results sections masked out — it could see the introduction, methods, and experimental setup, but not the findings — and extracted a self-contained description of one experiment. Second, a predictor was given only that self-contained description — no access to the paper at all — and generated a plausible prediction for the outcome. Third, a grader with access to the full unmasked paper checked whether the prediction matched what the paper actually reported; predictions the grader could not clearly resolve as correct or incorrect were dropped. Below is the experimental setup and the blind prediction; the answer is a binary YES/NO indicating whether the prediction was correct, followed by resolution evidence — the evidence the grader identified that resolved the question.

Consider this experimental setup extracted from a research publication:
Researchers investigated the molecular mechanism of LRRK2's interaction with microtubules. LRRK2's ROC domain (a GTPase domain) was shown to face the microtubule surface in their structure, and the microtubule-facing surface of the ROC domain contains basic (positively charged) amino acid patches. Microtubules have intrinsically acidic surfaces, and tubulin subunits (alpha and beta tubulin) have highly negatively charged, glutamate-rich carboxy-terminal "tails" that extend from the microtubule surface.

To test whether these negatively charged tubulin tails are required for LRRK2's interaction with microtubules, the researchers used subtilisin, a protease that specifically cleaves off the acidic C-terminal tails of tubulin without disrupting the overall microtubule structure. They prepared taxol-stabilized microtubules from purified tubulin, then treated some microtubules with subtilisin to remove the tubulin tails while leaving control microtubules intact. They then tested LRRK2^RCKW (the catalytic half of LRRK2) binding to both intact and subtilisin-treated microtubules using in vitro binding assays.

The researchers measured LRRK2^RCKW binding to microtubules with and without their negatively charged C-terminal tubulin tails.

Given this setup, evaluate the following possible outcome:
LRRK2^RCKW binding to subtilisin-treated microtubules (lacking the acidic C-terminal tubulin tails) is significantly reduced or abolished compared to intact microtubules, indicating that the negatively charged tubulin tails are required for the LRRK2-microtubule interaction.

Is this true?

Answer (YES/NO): NO